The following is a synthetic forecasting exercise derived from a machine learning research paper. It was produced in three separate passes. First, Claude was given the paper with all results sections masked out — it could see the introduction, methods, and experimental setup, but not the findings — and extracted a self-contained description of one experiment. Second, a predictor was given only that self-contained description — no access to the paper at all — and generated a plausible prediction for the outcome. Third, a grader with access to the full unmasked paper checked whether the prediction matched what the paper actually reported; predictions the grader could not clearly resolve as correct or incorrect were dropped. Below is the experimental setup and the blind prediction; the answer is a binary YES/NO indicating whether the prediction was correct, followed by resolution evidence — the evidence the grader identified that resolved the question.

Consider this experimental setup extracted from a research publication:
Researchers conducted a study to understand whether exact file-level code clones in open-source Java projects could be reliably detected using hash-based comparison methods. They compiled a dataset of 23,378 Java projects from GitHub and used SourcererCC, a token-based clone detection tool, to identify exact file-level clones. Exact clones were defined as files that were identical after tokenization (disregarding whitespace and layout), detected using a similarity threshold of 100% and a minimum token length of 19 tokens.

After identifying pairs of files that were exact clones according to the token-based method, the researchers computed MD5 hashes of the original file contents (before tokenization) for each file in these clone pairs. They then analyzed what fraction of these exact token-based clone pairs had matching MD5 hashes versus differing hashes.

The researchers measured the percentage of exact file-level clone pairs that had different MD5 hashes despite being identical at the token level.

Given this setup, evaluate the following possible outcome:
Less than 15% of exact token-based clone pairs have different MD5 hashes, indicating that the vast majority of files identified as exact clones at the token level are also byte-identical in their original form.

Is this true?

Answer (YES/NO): NO